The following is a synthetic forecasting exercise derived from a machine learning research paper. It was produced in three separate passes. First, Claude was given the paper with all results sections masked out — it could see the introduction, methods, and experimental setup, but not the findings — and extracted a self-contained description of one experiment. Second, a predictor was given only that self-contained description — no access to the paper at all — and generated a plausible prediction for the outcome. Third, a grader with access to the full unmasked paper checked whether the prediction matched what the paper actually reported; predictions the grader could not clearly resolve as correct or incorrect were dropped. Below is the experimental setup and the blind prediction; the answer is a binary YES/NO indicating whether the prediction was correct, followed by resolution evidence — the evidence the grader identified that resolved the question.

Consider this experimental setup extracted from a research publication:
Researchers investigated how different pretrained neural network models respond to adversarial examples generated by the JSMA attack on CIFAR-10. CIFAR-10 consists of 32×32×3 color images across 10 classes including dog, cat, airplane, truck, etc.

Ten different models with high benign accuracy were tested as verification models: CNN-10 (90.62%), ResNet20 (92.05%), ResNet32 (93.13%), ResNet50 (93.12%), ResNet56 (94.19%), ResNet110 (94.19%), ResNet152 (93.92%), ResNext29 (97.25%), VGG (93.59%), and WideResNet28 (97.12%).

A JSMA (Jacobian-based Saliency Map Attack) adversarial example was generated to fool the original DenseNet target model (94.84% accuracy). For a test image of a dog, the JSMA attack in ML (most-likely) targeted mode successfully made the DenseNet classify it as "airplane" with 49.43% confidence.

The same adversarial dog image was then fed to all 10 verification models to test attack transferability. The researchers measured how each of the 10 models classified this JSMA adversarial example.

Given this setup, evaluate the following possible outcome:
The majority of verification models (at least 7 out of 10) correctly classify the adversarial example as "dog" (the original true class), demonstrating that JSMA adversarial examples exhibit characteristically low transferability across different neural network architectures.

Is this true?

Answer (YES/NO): NO